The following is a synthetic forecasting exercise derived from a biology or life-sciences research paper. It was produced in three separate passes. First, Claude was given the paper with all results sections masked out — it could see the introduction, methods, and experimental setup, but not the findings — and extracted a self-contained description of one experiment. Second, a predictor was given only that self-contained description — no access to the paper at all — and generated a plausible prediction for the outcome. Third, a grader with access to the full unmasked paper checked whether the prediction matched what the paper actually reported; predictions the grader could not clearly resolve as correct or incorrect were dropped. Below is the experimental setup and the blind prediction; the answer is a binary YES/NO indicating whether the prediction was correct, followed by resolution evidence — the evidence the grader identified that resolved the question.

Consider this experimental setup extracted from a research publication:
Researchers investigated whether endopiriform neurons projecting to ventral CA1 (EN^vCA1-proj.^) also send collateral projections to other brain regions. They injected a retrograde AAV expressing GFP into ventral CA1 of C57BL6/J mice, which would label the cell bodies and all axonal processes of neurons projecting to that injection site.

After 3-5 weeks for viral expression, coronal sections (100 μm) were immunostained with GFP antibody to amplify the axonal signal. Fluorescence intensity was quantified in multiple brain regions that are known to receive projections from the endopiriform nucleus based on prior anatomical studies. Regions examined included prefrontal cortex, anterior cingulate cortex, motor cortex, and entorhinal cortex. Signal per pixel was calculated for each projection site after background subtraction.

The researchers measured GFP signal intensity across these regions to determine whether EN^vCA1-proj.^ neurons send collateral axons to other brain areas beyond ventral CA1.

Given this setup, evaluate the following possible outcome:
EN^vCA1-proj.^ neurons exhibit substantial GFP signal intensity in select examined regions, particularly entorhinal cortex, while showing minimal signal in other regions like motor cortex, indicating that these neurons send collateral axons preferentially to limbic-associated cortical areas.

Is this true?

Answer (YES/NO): YES